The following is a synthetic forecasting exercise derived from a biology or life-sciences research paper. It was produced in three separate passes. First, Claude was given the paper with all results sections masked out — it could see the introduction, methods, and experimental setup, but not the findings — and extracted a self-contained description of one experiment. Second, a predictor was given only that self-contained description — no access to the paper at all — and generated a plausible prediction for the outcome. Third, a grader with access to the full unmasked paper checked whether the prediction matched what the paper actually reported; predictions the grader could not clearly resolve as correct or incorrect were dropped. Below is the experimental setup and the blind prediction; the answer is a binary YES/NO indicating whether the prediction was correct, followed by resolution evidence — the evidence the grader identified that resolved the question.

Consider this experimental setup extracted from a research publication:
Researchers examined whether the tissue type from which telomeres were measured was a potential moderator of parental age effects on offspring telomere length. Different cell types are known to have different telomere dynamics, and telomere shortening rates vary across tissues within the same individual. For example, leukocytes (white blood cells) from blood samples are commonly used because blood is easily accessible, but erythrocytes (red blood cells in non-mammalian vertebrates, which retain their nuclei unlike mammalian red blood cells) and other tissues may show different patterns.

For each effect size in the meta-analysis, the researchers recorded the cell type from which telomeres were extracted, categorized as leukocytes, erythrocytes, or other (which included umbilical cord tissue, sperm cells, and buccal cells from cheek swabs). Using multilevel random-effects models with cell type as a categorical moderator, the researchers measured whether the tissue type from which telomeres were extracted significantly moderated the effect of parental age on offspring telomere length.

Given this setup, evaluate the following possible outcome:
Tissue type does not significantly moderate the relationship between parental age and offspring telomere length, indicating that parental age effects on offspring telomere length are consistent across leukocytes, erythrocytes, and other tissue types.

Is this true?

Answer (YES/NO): NO